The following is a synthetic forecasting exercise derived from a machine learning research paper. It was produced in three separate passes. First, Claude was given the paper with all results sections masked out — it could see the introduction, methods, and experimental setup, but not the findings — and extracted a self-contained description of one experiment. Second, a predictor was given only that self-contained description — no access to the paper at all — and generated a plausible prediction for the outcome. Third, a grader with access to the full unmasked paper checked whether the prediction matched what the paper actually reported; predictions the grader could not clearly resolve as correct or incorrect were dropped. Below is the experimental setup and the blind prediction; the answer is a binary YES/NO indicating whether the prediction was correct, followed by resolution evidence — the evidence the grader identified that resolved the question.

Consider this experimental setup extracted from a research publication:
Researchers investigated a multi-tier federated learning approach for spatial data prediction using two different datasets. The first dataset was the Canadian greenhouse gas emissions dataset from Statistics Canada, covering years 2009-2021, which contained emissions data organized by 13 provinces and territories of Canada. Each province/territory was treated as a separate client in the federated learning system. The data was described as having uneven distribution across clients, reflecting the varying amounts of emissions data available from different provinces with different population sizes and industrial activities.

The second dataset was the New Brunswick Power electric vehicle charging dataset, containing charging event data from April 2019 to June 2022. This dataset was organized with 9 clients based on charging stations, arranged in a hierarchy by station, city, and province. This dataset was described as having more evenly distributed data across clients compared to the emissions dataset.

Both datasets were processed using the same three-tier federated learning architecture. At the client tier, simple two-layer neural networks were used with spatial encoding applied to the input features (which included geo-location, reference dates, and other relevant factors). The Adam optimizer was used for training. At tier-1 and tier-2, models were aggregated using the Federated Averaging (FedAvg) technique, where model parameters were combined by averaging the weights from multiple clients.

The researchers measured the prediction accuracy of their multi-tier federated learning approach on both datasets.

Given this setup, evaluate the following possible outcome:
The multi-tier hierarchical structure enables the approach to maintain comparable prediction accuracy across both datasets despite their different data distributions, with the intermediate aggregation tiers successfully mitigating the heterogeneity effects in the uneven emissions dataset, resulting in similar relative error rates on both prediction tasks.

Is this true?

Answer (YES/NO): NO